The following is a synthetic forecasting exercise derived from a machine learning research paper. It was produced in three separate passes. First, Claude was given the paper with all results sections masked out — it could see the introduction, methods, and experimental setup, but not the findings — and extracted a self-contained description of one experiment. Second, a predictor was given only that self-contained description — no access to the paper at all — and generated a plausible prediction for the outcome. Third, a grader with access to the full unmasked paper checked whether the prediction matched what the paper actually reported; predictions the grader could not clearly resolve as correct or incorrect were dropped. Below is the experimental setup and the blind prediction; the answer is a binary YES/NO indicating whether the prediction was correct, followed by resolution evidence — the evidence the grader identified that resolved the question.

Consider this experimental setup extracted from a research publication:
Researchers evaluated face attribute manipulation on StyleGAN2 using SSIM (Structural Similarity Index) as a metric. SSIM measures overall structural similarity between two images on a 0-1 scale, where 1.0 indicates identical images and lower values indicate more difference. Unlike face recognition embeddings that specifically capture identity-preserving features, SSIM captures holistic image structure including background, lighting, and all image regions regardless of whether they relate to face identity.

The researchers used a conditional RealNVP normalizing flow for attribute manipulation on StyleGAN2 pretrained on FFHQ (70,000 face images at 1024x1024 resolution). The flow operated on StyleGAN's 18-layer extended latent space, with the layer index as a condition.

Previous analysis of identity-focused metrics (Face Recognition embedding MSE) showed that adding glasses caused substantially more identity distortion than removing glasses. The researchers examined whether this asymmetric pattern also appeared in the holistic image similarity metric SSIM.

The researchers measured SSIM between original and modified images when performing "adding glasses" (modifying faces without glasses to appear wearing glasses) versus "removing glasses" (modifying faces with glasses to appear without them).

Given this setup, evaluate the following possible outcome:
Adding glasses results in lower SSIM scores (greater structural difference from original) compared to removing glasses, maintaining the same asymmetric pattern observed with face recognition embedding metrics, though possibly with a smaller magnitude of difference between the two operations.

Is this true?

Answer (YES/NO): YES